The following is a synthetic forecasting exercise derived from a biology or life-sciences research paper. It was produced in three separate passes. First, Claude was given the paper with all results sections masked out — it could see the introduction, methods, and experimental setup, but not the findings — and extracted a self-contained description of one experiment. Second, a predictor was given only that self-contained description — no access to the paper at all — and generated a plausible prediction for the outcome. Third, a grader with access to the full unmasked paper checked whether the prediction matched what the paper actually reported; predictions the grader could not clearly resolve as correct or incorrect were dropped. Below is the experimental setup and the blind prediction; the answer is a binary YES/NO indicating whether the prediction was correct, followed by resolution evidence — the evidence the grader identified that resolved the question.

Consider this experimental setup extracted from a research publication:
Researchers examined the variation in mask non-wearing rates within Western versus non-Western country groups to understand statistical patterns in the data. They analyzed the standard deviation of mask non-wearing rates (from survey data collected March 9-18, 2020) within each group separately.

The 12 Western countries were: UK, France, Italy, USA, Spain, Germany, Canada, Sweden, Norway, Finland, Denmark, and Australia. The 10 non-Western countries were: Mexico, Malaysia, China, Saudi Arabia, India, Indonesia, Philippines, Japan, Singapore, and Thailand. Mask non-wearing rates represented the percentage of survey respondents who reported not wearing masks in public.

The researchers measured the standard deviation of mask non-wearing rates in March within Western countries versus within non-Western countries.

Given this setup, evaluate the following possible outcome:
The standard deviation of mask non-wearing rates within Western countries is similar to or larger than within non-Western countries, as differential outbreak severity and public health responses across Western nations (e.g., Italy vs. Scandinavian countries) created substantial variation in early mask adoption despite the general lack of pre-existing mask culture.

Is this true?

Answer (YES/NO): NO